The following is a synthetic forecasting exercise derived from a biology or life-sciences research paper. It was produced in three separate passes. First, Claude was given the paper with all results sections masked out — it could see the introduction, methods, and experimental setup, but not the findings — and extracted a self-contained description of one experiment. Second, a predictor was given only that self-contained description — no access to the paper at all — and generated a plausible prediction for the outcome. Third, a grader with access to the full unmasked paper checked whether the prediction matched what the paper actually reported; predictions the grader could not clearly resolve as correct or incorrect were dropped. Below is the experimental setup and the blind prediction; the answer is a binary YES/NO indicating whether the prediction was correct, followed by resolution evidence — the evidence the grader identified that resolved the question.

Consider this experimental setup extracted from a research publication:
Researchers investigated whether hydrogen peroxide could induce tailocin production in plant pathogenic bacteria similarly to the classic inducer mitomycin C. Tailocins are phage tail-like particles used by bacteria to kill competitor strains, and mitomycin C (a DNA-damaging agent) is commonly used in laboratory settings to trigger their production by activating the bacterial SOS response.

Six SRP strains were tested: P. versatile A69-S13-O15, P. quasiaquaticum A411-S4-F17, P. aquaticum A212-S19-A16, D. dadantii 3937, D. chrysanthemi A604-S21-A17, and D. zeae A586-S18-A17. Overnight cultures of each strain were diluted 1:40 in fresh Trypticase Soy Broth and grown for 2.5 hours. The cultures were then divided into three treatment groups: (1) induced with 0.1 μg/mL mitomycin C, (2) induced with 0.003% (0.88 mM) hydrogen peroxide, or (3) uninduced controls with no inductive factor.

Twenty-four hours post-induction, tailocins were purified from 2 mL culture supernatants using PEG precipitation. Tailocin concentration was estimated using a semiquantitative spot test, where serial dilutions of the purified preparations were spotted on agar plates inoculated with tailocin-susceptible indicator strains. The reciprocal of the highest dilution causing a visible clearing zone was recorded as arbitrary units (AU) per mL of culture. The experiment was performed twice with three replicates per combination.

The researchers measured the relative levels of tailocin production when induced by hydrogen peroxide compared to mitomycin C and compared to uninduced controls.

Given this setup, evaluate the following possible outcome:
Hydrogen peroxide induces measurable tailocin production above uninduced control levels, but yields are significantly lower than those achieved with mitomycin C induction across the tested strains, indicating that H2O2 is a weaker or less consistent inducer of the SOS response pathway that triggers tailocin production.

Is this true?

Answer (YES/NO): NO